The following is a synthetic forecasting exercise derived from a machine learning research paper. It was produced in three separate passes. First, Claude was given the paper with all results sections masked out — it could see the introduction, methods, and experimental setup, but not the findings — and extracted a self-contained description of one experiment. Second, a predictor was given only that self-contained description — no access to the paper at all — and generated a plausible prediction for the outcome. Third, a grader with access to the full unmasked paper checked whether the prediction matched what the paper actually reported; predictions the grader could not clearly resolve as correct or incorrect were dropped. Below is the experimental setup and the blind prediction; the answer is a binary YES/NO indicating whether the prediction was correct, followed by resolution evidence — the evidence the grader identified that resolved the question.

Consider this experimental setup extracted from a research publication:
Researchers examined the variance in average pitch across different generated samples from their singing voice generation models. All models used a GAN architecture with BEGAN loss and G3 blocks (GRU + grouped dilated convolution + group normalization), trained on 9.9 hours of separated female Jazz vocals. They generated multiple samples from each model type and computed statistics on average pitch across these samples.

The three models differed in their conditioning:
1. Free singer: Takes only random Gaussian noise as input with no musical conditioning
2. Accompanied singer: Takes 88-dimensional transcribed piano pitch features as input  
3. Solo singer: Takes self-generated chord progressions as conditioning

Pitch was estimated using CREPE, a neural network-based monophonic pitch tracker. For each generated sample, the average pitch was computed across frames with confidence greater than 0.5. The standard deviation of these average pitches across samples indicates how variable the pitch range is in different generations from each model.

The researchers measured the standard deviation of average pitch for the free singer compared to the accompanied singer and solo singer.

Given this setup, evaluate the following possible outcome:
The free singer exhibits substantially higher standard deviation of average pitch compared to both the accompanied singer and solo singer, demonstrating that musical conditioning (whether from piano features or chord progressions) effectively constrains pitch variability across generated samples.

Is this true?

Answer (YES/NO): YES